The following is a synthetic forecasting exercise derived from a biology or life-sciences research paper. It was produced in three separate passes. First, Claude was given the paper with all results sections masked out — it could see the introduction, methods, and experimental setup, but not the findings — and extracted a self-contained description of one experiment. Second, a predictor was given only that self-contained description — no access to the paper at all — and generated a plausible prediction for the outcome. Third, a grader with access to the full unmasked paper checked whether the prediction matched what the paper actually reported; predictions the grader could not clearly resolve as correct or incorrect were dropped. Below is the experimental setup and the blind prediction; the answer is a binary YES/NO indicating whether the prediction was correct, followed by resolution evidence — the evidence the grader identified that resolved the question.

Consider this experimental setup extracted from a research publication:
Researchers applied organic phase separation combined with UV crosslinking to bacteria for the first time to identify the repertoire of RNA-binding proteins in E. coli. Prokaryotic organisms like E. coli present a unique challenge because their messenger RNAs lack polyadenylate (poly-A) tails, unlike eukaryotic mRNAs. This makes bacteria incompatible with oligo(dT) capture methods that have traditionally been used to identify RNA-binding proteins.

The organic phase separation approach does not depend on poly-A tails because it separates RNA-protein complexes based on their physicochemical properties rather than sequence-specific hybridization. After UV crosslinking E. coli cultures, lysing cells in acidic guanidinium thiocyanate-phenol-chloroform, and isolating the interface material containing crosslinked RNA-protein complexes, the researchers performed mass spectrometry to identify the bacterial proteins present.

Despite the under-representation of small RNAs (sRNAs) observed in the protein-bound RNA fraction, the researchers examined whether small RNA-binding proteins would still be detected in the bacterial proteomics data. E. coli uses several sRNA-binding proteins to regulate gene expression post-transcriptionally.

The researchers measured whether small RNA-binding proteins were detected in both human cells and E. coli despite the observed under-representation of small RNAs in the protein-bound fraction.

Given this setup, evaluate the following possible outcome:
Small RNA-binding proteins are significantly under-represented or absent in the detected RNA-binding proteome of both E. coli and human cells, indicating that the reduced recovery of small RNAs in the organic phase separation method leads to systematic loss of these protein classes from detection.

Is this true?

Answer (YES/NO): NO